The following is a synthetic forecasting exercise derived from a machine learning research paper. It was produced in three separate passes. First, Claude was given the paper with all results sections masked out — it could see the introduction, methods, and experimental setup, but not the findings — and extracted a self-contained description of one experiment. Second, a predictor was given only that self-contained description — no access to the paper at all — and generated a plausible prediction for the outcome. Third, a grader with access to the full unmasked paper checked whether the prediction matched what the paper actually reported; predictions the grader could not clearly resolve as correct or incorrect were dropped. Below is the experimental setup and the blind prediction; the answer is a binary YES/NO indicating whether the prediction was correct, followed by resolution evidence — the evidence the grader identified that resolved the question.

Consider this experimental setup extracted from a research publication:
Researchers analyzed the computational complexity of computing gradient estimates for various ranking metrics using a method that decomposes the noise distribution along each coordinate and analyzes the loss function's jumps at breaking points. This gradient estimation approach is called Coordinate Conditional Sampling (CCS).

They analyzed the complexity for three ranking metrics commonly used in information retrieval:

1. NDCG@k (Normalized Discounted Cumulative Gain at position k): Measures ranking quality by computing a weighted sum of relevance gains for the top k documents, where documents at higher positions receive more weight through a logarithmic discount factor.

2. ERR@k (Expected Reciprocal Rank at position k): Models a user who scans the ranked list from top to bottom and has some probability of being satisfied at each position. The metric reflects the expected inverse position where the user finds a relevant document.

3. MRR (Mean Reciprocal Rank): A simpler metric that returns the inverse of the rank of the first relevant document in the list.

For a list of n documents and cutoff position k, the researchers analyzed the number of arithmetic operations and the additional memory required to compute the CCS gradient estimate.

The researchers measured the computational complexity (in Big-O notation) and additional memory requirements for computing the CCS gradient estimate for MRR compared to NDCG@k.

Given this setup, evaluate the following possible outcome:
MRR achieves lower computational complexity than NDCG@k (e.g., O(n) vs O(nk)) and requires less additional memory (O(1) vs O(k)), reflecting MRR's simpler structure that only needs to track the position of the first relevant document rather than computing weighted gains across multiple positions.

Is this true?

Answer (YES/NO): NO